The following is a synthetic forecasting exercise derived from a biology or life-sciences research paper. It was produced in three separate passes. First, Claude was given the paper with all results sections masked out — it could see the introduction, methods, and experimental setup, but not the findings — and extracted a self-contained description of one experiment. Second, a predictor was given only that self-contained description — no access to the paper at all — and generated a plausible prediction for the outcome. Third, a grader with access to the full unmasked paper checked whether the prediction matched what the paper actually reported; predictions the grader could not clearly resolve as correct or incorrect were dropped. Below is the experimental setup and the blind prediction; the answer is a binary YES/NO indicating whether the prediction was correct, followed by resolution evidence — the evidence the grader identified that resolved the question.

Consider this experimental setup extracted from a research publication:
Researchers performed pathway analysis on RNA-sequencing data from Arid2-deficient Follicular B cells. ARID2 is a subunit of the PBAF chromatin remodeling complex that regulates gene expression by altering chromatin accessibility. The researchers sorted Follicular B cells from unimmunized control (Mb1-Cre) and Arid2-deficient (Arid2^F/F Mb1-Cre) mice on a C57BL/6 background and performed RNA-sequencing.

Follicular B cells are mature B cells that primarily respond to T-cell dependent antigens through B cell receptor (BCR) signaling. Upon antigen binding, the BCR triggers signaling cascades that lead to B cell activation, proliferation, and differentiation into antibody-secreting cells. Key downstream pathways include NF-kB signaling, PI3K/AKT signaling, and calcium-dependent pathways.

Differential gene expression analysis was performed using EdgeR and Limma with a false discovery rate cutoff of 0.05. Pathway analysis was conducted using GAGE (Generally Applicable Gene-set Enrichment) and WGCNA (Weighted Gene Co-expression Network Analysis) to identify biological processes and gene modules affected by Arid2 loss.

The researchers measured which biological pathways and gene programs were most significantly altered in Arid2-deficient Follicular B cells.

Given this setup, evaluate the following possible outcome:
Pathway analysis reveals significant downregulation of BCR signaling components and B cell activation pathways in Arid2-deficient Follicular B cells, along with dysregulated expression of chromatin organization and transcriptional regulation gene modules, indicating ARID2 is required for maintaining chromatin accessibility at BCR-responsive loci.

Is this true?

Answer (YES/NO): NO